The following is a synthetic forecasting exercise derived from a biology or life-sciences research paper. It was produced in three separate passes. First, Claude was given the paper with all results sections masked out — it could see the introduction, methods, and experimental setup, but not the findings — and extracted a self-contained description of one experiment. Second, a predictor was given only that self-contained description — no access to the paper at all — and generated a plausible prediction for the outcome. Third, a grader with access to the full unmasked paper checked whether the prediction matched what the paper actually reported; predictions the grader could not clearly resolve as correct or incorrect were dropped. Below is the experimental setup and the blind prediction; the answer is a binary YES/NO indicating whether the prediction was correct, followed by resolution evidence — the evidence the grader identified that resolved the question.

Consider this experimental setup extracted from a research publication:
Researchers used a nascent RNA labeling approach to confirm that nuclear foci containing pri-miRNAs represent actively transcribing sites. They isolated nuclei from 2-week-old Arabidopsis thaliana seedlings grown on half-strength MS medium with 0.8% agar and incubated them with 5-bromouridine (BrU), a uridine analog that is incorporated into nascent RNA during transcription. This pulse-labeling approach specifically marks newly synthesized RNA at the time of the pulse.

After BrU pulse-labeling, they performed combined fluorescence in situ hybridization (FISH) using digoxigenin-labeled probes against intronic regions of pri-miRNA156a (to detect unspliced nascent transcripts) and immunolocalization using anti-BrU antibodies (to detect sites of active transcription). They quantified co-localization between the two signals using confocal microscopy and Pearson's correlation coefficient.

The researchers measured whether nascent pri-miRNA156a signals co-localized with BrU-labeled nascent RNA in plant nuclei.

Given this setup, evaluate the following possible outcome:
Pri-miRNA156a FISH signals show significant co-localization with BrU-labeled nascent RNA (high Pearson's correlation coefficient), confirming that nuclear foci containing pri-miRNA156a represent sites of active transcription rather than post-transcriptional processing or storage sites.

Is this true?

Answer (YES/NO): YES